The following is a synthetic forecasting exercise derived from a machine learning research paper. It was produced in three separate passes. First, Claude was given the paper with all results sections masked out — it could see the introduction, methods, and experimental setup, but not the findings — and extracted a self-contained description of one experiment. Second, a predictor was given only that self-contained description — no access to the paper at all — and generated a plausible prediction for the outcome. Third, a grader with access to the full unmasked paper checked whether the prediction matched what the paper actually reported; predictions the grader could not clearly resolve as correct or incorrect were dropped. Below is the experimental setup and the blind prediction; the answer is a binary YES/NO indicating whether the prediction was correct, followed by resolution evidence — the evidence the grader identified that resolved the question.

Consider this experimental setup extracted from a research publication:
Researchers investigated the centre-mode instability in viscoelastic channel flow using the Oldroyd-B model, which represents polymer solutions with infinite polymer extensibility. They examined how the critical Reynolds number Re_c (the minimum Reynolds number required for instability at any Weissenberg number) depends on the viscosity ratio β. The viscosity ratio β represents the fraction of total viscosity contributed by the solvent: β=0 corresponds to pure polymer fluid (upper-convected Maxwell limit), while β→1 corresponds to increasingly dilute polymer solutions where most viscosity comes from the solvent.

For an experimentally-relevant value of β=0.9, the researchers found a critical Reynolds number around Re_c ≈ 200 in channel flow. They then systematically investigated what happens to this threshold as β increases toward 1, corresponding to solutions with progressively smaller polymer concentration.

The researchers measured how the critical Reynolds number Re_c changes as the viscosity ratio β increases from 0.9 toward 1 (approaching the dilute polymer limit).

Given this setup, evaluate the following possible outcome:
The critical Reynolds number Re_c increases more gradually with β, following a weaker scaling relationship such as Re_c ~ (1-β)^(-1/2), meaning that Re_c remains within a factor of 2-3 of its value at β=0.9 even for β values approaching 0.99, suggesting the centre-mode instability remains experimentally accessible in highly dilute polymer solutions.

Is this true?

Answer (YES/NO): NO